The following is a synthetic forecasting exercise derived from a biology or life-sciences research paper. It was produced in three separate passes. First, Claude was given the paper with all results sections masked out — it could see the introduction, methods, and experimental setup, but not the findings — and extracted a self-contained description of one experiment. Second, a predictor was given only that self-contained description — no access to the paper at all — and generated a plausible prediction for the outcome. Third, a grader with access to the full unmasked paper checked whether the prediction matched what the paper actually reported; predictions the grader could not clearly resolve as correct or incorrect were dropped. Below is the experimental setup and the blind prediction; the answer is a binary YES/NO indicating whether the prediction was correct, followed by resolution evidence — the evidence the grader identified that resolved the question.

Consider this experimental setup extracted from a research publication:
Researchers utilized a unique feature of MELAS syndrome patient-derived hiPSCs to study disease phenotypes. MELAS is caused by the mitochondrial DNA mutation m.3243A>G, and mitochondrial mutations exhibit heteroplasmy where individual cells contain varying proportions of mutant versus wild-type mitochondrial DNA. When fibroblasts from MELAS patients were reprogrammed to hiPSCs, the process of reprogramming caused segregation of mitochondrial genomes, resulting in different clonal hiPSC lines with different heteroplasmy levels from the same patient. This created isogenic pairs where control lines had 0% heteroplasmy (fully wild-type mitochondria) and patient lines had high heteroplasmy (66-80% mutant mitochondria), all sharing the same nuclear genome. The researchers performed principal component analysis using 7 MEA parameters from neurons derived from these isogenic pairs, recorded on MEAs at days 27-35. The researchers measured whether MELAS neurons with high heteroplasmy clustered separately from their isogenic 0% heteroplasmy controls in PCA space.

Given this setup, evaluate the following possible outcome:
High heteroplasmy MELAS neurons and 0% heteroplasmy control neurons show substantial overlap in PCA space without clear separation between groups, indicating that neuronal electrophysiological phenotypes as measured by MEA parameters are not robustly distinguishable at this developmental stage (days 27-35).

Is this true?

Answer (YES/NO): NO